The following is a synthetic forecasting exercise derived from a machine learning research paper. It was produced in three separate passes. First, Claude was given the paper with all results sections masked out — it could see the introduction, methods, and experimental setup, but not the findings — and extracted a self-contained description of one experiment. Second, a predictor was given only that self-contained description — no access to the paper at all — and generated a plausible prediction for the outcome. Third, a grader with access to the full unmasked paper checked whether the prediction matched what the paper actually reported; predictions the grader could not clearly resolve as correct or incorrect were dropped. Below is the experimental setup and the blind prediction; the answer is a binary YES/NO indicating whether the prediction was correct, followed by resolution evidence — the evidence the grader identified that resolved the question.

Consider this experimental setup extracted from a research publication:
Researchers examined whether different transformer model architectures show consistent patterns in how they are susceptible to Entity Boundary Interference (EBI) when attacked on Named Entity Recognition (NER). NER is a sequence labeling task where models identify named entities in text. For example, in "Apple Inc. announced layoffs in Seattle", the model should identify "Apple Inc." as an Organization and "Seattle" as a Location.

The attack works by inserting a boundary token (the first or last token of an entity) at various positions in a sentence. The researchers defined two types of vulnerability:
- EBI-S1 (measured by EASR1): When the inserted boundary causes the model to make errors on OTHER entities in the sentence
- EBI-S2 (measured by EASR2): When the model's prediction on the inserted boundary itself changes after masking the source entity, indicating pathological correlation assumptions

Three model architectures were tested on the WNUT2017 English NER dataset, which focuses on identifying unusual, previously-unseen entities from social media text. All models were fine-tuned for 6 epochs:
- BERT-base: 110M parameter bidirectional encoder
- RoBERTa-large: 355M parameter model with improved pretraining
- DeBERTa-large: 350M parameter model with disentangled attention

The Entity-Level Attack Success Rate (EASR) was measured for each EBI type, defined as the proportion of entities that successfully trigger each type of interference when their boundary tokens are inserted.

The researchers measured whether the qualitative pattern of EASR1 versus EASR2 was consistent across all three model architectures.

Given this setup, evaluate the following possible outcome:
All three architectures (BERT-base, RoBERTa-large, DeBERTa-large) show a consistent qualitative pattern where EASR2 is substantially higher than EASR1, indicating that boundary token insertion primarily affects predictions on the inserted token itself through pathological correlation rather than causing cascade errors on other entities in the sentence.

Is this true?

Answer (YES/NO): YES